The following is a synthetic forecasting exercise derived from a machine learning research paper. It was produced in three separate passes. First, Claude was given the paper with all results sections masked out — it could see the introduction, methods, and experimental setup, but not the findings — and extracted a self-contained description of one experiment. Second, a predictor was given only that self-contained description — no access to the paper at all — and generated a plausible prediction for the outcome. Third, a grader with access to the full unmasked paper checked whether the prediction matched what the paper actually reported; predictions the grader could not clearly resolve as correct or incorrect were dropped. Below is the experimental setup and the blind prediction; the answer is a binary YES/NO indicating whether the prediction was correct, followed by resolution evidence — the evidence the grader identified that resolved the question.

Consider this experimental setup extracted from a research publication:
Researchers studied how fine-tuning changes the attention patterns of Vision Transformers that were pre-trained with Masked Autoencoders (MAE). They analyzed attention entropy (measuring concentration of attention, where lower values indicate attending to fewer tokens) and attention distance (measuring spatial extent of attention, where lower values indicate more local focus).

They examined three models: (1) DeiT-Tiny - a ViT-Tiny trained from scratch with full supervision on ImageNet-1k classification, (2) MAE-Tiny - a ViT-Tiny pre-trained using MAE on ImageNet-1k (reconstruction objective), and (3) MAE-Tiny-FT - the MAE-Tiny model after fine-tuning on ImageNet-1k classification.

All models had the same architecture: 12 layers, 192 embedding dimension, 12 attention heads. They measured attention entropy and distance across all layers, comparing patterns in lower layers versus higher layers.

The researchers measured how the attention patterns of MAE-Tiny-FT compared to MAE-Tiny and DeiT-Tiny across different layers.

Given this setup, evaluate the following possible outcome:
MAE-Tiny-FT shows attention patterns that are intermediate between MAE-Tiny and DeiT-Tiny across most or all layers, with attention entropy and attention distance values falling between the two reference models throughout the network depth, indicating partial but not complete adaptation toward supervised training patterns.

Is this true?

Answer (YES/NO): NO